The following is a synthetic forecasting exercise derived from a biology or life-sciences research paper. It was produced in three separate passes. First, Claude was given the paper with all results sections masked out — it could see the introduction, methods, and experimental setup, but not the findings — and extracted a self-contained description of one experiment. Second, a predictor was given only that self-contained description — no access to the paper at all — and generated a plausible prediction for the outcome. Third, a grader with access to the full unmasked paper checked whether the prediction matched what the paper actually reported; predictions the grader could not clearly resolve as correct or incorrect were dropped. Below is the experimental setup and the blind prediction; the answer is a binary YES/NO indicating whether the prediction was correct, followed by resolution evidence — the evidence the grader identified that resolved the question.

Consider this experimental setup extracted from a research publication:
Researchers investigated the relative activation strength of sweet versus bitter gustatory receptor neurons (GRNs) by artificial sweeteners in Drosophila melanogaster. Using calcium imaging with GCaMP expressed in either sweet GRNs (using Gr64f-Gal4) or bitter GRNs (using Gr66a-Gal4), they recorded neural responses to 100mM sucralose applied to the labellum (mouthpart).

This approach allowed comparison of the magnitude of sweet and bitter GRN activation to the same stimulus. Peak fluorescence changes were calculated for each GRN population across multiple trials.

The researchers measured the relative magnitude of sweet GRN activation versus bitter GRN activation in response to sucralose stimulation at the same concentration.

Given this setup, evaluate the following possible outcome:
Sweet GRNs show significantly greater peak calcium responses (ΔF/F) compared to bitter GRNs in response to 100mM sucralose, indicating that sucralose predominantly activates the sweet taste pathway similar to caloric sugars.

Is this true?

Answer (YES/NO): NO